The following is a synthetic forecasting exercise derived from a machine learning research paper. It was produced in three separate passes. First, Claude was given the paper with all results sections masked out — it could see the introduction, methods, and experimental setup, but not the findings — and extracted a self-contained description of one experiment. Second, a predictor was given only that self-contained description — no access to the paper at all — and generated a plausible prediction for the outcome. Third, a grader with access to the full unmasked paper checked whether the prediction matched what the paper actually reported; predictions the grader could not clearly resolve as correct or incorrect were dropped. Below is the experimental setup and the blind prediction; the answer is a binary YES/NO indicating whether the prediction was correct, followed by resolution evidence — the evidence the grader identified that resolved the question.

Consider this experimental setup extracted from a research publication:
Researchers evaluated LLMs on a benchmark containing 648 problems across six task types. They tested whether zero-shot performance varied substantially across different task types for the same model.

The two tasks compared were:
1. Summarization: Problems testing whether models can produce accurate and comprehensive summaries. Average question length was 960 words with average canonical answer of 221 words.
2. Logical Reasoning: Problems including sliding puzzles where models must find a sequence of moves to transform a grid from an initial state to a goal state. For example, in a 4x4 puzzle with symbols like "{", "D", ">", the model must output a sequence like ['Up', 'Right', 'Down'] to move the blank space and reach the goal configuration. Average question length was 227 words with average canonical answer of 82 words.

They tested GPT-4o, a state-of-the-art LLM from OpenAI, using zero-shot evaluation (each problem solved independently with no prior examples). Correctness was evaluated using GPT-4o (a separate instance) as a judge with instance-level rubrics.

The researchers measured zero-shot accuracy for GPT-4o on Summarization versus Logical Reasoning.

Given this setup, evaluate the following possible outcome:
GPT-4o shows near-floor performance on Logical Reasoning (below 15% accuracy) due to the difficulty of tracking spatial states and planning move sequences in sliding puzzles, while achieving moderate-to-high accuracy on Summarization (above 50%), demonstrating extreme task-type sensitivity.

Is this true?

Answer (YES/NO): NO